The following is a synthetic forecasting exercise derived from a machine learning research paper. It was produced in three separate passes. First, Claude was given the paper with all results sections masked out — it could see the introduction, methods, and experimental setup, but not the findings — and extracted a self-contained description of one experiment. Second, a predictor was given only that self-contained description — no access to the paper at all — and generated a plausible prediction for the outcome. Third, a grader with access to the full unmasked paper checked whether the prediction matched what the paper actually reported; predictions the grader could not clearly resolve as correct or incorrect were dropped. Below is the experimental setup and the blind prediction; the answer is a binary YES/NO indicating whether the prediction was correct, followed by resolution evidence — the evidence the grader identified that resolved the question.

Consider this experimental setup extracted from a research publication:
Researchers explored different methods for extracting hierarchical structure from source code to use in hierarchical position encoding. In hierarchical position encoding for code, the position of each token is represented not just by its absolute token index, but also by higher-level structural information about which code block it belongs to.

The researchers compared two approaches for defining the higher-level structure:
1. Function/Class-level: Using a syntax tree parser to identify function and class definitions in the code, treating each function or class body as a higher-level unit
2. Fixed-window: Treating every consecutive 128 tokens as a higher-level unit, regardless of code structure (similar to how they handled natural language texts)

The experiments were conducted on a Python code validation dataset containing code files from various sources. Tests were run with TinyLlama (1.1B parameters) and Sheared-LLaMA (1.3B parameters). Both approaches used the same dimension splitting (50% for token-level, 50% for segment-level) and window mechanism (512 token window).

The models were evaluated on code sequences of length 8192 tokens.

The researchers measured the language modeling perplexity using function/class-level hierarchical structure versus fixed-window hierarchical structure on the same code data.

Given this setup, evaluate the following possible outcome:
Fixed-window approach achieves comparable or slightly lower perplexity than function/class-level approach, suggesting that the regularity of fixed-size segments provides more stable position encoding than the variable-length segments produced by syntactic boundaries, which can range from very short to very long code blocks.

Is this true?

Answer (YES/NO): NO